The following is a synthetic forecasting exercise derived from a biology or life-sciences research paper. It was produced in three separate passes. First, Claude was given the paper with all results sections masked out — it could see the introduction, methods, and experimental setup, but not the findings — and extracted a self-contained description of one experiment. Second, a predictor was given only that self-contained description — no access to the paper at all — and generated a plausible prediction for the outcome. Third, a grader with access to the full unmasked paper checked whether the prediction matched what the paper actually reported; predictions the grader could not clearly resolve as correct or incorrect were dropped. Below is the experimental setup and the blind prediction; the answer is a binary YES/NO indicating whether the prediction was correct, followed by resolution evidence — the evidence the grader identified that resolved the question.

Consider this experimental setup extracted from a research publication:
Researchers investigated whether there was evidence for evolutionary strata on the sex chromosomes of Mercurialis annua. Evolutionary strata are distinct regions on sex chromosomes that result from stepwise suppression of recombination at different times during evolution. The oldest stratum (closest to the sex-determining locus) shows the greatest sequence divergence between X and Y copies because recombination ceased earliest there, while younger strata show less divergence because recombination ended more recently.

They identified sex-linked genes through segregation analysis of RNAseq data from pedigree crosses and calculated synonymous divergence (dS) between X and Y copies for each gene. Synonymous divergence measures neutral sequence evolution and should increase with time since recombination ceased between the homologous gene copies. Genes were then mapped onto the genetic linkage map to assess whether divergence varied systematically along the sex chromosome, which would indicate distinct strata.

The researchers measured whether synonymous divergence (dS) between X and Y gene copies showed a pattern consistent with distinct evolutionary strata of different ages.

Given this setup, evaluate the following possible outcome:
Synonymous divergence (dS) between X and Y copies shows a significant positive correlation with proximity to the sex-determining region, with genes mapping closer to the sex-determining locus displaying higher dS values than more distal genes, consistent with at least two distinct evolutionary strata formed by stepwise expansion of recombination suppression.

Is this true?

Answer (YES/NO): NO